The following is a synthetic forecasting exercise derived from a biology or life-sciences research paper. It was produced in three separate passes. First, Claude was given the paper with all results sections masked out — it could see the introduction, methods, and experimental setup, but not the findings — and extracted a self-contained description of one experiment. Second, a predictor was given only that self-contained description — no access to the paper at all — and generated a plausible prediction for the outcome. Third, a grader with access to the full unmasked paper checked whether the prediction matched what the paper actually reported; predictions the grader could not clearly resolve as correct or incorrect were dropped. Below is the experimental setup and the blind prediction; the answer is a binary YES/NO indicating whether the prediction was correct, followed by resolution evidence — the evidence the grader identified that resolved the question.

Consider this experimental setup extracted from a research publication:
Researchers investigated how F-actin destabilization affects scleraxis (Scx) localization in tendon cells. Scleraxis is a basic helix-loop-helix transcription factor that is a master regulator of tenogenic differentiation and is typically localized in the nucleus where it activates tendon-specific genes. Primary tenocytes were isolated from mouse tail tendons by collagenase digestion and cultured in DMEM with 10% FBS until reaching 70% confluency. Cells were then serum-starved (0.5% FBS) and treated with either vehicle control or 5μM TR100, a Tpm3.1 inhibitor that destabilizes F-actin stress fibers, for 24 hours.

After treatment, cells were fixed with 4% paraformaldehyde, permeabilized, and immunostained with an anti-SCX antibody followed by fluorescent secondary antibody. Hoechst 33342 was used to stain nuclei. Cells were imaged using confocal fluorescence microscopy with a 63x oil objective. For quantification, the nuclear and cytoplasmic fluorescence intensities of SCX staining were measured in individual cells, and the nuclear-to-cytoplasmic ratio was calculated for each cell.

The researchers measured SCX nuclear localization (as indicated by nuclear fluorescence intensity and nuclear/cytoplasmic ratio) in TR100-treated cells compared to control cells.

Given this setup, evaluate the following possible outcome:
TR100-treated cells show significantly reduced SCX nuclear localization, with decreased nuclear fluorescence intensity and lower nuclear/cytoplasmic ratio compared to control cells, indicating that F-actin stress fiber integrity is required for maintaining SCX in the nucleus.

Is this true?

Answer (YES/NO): YES